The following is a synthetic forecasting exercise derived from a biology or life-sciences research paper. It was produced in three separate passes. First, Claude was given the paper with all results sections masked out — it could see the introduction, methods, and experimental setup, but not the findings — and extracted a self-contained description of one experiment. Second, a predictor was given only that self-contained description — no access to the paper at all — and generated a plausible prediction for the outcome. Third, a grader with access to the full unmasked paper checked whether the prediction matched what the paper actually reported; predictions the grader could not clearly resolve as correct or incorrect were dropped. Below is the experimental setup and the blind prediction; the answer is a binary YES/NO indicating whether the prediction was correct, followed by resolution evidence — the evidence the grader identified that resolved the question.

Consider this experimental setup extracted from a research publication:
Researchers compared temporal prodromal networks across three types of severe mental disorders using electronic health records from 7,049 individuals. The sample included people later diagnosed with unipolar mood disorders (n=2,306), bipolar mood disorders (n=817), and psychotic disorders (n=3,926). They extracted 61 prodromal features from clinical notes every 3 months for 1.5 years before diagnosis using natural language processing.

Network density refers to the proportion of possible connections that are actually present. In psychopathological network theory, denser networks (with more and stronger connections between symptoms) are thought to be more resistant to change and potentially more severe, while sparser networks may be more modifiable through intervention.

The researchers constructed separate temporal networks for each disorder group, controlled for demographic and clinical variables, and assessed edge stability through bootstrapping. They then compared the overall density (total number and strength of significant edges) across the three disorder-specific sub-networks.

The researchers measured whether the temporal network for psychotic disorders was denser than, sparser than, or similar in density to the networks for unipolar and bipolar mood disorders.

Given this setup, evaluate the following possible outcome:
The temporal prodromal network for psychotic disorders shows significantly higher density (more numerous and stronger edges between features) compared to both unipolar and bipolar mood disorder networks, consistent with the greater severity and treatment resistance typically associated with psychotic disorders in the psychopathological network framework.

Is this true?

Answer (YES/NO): NO